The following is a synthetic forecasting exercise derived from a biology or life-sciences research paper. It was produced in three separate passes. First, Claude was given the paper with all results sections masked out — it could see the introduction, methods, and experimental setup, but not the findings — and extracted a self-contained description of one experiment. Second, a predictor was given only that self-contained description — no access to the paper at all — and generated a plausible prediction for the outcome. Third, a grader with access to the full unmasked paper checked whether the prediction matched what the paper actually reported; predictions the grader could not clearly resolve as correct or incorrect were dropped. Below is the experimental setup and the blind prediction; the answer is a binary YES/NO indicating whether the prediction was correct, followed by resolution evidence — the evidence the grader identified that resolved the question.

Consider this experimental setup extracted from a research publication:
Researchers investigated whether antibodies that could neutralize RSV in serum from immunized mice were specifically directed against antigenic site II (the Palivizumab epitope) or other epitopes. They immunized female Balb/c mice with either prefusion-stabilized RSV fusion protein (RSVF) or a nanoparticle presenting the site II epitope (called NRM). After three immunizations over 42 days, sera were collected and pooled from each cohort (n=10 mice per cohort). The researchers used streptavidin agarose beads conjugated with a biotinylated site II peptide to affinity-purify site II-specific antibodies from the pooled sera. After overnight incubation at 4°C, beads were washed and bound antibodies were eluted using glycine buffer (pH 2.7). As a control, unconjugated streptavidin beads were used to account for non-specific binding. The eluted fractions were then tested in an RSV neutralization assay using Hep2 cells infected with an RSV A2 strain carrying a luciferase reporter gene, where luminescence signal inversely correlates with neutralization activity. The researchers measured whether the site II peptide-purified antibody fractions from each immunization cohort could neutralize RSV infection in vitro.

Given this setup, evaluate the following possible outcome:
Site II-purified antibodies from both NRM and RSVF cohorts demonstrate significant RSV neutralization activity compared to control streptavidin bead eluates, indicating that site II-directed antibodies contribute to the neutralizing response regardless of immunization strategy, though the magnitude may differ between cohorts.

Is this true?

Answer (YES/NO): NO